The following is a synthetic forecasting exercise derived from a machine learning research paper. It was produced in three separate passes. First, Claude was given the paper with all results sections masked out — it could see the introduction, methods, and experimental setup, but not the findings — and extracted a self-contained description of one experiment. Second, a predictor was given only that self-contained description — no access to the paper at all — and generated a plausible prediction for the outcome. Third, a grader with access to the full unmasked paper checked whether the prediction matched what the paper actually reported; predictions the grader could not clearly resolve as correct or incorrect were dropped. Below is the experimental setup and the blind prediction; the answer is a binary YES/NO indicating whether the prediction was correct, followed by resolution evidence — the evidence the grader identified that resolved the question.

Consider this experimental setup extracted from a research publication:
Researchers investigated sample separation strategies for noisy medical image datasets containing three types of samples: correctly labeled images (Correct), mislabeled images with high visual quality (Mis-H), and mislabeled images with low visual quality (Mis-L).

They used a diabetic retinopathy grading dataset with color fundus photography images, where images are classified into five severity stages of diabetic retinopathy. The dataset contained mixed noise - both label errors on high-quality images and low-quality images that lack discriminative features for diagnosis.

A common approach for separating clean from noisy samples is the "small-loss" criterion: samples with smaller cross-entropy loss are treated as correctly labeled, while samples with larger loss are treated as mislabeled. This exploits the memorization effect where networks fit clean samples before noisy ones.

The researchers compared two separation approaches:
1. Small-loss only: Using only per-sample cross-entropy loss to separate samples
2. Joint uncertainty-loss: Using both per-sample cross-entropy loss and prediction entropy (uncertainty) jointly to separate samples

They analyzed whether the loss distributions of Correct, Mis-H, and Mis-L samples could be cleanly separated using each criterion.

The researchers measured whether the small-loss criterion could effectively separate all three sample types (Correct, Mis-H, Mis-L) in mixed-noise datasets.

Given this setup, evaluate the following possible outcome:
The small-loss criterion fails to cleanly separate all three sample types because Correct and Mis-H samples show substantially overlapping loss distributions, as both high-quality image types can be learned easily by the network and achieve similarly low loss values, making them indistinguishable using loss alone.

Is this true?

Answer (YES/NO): NO